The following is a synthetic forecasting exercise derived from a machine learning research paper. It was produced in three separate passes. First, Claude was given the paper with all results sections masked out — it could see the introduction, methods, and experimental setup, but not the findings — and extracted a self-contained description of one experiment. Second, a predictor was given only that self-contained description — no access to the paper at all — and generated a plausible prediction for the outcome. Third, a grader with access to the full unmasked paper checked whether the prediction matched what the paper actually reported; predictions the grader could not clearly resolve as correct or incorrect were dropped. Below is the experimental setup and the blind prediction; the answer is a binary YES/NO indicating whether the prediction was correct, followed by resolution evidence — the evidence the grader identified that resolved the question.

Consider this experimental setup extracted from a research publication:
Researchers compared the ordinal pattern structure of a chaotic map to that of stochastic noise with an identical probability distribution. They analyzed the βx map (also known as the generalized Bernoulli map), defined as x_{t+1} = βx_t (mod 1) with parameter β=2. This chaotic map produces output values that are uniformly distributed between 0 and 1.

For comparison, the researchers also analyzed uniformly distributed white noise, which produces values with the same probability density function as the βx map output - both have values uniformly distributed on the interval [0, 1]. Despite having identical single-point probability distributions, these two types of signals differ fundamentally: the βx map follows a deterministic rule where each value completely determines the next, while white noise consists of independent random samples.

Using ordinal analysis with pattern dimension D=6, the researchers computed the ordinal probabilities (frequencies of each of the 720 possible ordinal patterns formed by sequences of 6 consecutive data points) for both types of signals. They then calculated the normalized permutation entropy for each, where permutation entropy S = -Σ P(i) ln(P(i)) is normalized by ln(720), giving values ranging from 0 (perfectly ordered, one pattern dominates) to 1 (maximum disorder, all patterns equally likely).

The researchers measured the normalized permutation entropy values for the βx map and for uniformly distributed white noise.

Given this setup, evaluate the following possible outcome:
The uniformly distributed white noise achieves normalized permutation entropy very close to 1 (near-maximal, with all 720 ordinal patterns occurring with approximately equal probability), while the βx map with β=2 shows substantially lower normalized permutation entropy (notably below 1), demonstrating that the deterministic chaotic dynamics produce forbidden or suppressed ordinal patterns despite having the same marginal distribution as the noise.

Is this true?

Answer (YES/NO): YES